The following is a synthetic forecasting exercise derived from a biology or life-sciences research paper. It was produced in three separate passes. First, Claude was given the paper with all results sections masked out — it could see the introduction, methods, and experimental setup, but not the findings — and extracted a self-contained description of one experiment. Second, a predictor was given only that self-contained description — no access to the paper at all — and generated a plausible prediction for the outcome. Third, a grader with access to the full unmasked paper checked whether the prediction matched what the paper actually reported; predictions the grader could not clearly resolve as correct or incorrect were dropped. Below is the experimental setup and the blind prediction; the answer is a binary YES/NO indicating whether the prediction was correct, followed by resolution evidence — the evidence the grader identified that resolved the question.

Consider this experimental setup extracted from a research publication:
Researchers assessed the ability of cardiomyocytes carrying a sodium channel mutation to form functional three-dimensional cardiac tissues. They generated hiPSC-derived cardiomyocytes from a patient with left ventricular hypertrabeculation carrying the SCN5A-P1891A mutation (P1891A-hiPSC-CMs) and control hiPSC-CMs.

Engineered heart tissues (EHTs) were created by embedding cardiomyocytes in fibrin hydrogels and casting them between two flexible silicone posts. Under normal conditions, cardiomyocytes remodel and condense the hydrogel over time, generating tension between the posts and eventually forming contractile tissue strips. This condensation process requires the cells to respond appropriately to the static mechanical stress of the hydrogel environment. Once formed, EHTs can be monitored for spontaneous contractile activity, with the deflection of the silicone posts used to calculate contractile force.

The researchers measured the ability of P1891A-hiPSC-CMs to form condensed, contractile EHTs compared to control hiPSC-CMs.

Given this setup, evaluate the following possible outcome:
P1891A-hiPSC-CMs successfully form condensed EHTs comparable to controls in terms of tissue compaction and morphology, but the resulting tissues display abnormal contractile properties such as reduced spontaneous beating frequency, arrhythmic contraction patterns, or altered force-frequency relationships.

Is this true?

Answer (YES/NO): NO